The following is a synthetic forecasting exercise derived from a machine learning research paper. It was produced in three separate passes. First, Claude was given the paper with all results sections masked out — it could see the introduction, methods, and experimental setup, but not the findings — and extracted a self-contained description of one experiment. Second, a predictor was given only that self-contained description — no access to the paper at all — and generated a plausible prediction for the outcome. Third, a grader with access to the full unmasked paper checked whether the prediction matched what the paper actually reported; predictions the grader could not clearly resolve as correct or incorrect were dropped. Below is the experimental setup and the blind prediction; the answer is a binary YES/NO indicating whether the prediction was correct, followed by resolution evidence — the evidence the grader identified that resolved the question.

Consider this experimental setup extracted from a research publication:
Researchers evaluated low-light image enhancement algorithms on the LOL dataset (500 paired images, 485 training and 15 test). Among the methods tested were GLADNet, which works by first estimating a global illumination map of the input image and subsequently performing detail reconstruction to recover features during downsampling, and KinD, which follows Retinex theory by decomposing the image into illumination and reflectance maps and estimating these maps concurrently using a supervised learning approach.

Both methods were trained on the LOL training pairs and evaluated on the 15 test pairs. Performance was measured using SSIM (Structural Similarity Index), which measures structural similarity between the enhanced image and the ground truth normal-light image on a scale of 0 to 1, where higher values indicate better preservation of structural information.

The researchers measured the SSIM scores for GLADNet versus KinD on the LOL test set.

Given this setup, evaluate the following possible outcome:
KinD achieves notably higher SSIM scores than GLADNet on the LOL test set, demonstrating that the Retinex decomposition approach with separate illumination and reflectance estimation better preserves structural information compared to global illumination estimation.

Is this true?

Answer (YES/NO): YES